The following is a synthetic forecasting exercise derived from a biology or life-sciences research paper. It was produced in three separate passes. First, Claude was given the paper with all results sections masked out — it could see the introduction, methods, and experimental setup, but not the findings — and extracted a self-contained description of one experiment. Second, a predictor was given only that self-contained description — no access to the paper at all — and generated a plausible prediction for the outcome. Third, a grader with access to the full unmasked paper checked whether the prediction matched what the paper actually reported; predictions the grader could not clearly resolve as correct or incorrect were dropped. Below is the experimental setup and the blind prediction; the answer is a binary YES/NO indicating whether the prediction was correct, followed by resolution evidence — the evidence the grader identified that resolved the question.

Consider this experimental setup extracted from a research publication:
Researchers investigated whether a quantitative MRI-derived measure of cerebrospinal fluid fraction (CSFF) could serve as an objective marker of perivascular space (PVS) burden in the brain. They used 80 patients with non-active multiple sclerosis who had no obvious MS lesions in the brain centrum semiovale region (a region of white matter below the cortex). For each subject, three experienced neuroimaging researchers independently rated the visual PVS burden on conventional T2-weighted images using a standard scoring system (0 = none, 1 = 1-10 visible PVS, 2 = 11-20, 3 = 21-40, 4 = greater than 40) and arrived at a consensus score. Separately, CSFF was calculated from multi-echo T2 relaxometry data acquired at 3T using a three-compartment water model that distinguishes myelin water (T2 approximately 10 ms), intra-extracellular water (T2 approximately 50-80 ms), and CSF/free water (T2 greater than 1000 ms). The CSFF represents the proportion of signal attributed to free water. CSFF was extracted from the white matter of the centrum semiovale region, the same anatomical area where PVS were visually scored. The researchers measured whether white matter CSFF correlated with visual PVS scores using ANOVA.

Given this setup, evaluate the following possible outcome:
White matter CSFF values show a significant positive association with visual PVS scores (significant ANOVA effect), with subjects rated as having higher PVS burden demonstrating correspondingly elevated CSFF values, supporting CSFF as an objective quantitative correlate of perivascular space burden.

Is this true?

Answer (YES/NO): YES